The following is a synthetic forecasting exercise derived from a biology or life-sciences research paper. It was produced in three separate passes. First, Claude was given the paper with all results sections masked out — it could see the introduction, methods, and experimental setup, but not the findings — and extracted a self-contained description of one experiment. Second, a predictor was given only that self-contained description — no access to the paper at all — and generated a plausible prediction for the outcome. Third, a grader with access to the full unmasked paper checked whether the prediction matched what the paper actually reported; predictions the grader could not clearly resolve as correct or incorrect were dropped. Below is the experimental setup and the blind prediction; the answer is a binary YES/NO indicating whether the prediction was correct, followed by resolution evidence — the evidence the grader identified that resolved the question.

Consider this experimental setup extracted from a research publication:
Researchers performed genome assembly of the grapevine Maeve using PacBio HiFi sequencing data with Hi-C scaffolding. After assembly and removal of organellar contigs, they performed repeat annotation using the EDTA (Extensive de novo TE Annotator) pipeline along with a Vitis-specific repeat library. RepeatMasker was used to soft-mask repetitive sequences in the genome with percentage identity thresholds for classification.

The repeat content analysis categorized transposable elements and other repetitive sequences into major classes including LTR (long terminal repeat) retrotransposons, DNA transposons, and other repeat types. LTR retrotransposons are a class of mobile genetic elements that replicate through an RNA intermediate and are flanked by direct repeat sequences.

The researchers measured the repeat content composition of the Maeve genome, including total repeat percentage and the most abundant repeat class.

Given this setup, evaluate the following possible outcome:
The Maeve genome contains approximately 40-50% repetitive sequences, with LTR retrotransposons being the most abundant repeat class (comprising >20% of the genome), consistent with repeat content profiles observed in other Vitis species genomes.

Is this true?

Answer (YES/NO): NO